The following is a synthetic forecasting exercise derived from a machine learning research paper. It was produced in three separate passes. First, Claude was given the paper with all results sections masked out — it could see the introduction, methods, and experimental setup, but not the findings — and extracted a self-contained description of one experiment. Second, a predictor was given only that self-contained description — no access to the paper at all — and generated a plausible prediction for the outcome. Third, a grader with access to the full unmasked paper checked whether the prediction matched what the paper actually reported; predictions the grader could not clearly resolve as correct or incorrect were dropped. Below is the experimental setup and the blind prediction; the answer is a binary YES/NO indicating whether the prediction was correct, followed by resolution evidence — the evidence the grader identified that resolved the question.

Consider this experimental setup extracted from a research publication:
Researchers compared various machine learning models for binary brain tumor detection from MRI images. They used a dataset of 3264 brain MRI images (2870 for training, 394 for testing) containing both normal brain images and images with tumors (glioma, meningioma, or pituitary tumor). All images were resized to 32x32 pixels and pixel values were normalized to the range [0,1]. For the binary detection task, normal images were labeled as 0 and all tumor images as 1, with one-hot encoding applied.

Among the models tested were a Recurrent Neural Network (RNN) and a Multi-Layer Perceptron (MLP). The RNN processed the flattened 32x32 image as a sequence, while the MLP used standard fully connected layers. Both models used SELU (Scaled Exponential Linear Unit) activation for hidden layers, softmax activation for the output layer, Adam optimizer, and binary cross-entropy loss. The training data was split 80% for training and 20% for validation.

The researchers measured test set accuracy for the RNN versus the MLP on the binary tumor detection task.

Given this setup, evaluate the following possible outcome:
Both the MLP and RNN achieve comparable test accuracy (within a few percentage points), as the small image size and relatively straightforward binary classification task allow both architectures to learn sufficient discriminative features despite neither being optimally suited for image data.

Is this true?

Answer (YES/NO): YES